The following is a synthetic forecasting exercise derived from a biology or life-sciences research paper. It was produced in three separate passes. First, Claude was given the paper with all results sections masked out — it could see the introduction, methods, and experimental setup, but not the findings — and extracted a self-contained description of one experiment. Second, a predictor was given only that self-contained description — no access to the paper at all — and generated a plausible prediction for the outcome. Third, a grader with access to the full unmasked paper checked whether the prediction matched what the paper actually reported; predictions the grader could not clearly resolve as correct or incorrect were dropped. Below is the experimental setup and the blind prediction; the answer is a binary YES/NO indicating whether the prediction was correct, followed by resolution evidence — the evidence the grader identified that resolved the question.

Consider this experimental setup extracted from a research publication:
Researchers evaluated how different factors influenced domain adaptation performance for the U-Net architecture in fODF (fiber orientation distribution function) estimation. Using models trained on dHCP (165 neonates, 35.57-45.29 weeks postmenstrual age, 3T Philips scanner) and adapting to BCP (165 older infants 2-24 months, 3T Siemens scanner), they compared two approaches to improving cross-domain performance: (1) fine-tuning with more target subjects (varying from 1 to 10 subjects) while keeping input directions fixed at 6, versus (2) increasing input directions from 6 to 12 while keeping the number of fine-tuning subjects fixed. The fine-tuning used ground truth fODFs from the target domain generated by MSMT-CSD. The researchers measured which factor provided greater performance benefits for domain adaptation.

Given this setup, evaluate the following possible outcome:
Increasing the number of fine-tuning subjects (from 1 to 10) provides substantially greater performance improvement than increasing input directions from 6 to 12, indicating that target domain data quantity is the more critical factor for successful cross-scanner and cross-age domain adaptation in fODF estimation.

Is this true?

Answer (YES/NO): YES